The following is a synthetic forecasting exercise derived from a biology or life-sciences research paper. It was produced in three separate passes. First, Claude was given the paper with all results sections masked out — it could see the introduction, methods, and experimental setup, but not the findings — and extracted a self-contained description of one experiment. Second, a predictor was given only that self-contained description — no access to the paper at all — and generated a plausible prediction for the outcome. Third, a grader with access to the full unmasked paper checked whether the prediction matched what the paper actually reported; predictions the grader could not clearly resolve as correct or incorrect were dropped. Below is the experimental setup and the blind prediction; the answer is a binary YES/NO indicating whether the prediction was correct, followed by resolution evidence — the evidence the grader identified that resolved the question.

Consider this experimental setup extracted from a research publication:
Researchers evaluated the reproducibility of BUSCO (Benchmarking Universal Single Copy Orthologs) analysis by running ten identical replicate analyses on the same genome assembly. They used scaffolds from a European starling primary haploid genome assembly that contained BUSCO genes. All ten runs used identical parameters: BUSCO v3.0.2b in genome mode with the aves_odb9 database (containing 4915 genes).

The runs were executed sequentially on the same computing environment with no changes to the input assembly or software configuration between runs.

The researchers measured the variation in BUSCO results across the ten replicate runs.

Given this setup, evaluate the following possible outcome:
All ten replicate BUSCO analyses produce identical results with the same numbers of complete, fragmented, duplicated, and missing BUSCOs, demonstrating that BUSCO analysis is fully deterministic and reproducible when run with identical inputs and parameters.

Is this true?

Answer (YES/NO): YES